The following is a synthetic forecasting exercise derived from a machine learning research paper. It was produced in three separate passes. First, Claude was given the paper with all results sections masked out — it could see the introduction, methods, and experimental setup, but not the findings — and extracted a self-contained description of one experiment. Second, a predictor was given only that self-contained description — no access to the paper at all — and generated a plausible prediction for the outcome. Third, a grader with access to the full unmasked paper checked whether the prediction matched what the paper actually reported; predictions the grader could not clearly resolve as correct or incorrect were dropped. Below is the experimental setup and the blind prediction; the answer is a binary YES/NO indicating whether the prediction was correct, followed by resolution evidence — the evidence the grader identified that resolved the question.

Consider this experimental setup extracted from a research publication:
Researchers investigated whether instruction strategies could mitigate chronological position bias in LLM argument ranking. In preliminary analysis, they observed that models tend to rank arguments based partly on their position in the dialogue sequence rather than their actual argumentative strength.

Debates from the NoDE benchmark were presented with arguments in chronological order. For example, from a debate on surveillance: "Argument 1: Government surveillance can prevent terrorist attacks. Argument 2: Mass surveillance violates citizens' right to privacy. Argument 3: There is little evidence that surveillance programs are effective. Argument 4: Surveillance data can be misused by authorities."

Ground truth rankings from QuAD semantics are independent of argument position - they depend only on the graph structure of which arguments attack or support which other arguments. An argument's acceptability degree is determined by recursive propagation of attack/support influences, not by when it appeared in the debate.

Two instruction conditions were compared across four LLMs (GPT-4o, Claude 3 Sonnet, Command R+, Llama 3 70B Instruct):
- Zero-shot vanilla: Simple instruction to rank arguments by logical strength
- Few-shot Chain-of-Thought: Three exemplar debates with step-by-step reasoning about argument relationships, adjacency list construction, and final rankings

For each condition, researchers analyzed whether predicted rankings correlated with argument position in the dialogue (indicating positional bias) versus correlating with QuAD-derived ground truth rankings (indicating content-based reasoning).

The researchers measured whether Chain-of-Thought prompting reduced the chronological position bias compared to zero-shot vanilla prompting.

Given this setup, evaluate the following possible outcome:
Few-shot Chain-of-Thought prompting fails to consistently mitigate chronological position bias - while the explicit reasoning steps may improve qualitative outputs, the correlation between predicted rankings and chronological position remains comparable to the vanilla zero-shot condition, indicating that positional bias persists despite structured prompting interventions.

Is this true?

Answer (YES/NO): NO